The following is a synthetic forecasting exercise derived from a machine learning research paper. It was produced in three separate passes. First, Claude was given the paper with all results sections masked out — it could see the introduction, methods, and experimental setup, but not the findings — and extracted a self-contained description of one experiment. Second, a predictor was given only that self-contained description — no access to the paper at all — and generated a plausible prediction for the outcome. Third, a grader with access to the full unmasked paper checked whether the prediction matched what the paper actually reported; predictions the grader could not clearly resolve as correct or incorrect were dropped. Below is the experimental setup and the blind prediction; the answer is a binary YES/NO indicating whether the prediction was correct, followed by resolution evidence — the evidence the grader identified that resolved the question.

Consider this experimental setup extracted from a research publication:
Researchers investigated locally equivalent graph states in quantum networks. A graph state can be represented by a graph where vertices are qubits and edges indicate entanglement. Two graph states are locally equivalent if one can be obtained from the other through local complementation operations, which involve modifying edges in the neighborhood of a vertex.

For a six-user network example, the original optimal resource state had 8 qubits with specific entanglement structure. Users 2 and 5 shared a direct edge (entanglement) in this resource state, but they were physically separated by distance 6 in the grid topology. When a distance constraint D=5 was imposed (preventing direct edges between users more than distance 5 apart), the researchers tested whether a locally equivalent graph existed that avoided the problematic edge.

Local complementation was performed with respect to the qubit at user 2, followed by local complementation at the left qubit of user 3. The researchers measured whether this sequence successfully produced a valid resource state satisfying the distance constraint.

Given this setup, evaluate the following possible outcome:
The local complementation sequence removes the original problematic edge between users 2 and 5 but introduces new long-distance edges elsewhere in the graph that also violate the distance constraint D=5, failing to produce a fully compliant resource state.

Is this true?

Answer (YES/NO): NO